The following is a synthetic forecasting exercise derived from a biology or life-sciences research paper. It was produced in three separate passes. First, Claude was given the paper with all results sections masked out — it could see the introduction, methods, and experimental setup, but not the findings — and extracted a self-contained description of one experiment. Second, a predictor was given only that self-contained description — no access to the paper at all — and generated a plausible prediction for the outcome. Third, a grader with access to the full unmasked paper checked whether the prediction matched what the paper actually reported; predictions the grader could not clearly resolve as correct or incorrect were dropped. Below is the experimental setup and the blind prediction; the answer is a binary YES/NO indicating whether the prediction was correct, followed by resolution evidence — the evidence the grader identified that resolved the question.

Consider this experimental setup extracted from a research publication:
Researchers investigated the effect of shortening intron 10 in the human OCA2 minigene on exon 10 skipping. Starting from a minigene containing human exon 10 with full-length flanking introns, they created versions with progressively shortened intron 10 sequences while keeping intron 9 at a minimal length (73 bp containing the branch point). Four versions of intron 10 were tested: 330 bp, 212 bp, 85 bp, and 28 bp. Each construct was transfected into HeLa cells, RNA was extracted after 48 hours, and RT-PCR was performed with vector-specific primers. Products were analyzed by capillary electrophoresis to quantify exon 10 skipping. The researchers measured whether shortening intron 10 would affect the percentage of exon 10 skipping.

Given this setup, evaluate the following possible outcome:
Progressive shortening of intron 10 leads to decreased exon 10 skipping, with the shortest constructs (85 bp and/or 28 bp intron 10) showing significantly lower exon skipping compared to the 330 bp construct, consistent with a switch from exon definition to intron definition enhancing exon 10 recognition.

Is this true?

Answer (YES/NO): NO